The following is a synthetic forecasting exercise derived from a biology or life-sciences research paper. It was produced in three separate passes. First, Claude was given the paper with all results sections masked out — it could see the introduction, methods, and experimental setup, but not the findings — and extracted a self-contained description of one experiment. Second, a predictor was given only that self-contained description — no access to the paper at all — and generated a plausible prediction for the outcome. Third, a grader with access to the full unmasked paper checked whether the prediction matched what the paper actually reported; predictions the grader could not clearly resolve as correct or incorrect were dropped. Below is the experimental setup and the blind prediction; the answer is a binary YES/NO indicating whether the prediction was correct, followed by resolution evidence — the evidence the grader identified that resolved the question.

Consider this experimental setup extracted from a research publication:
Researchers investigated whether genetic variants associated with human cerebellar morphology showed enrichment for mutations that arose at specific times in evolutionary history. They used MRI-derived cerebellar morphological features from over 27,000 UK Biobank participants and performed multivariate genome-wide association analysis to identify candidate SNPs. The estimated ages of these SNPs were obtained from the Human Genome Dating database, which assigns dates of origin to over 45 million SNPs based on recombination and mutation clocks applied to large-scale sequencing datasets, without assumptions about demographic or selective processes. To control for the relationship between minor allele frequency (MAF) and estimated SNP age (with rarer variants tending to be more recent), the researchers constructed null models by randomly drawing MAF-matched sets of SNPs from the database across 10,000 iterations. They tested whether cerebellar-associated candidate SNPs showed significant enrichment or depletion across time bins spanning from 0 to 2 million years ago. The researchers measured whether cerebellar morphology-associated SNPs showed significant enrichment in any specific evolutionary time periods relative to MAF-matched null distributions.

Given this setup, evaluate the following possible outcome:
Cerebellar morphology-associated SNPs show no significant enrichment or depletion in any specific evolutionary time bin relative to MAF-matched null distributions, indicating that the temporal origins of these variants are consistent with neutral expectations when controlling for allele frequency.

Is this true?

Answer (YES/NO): NO